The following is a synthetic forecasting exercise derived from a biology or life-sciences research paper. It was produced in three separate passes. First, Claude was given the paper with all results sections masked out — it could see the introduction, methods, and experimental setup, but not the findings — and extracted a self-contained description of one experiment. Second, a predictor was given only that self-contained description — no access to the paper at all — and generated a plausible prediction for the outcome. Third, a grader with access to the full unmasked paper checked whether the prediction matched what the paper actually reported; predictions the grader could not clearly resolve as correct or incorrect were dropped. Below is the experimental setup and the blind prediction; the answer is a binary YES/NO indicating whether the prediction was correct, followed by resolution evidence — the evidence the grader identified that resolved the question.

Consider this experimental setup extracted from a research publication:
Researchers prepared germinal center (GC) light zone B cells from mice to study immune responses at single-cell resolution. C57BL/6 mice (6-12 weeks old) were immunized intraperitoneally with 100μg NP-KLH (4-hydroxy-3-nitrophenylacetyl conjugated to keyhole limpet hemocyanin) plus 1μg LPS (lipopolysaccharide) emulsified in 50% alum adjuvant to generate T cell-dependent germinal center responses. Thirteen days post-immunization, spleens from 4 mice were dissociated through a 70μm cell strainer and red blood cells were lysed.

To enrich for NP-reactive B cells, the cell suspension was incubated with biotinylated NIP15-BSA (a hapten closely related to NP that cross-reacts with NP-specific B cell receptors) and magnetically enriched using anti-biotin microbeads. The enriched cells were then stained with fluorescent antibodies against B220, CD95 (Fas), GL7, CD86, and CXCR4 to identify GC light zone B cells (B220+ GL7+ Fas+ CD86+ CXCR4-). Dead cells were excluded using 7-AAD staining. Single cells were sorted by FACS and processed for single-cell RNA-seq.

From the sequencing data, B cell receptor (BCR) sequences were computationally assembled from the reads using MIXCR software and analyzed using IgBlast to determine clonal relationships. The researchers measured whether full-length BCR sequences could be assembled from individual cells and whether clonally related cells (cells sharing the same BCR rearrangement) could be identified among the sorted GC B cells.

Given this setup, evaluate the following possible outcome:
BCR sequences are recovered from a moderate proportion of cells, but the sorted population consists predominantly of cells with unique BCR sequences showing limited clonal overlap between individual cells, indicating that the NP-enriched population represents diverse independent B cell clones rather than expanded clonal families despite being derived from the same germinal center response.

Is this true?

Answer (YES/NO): NO